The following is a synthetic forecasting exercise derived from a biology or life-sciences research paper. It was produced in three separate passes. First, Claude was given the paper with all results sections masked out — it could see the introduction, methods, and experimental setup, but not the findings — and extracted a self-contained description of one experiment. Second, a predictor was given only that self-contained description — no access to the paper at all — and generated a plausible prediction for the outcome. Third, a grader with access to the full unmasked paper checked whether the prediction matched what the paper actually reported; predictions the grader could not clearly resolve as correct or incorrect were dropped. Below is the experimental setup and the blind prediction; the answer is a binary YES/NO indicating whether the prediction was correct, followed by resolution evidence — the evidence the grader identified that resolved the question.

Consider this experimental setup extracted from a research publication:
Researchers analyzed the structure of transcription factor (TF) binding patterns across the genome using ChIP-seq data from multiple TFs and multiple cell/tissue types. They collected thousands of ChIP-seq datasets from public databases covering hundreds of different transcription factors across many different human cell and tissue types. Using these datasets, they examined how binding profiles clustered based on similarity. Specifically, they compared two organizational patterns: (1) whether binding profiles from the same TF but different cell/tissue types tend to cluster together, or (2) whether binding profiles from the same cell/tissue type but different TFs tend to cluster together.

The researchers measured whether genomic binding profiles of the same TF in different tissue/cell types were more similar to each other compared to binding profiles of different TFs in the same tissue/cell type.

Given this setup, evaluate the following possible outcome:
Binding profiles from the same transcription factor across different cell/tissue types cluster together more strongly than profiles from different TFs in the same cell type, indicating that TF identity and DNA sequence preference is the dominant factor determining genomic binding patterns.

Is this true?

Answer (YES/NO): YES